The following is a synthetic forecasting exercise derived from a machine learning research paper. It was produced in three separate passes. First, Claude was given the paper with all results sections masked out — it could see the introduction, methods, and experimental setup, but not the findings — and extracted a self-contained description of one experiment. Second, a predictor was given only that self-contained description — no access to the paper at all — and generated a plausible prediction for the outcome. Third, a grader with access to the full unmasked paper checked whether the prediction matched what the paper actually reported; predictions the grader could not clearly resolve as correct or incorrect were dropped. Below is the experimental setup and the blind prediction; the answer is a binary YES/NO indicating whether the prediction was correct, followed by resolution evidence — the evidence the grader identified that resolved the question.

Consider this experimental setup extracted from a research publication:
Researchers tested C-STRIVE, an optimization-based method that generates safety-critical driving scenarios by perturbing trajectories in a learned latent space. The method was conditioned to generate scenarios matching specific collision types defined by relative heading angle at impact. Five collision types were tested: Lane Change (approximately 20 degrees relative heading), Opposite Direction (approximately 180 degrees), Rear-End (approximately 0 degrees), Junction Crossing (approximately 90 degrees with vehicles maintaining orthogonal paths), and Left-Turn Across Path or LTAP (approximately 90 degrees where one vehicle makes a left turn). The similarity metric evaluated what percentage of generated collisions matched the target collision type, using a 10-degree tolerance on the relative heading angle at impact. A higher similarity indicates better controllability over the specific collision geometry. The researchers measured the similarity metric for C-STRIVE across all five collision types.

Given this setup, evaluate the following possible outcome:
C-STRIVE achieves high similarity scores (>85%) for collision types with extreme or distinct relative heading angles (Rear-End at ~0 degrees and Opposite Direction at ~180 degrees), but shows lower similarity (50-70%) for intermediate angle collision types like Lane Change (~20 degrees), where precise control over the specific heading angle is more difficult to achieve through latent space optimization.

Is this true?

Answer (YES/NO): NO